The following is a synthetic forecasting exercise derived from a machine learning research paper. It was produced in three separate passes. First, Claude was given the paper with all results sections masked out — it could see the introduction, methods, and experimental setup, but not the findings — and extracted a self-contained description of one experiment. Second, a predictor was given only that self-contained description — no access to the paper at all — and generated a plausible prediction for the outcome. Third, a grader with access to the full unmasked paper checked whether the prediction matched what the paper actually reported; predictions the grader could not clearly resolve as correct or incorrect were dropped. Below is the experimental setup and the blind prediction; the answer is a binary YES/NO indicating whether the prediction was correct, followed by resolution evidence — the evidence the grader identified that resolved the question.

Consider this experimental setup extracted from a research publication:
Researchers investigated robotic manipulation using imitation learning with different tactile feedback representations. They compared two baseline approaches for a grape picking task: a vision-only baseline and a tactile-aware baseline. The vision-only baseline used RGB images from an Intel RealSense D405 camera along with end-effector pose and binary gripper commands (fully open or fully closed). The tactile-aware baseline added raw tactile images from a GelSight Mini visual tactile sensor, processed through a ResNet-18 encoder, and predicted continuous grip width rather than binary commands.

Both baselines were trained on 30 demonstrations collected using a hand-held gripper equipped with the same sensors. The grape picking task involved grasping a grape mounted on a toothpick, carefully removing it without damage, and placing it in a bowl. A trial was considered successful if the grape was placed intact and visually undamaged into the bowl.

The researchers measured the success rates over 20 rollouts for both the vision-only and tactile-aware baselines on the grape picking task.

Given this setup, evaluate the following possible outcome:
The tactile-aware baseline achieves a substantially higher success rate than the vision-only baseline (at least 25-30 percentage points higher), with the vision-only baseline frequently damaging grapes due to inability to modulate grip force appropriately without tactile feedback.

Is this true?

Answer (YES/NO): YES